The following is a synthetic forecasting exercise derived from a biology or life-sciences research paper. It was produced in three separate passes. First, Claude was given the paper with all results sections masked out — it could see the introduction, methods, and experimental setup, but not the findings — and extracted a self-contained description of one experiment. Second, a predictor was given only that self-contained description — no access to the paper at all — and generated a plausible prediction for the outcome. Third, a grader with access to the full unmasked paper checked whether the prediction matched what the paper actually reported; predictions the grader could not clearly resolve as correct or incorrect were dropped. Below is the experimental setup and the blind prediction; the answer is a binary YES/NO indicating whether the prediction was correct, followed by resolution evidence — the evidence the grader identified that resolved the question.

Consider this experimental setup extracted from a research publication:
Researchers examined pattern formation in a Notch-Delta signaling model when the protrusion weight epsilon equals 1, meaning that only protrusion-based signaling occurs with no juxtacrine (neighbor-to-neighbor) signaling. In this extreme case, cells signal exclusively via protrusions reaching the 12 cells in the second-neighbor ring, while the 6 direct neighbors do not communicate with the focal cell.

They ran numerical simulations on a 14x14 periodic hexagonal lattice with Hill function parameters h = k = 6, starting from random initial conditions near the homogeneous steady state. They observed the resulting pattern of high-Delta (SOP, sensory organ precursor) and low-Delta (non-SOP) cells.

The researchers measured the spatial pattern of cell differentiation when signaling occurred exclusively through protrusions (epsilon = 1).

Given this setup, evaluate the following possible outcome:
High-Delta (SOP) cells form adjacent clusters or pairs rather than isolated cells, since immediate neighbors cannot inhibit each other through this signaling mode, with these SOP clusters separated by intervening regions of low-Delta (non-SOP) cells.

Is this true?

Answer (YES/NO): YES